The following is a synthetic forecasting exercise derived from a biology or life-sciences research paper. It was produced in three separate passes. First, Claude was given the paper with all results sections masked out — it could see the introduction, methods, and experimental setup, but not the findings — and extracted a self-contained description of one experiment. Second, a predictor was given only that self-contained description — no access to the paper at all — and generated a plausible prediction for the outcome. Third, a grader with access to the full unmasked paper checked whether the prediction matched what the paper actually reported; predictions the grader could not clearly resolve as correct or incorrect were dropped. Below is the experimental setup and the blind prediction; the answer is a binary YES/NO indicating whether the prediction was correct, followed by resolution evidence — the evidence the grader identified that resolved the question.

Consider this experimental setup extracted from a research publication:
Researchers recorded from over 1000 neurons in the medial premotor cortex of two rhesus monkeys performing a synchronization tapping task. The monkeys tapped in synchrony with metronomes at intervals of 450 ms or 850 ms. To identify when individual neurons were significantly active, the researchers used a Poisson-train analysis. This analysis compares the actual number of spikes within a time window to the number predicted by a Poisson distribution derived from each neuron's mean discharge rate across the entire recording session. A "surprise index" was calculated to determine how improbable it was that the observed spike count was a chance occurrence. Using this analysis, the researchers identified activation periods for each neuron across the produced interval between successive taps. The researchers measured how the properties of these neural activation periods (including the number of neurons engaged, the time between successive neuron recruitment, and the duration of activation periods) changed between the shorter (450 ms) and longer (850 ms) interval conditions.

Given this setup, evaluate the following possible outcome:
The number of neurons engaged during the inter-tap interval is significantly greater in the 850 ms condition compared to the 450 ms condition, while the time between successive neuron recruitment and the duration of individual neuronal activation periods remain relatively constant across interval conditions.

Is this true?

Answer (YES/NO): NO